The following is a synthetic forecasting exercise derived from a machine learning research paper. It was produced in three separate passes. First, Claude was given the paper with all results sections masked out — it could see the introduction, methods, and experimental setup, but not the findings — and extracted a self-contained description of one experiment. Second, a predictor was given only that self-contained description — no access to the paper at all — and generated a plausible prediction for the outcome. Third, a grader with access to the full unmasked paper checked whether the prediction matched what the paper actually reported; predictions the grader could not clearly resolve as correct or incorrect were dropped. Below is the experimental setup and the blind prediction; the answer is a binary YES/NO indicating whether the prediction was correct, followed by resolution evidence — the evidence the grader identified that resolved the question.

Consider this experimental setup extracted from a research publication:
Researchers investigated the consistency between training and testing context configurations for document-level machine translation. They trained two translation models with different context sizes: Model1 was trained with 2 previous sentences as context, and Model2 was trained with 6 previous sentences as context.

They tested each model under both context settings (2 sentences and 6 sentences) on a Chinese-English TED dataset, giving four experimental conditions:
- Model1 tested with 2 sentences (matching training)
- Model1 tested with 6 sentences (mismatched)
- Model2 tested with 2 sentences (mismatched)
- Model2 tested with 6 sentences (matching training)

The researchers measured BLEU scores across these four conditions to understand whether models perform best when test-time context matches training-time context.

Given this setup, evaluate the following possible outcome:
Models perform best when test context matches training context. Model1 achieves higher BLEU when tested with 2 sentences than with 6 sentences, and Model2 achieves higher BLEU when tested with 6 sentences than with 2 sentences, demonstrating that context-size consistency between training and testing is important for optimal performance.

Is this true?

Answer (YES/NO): NO